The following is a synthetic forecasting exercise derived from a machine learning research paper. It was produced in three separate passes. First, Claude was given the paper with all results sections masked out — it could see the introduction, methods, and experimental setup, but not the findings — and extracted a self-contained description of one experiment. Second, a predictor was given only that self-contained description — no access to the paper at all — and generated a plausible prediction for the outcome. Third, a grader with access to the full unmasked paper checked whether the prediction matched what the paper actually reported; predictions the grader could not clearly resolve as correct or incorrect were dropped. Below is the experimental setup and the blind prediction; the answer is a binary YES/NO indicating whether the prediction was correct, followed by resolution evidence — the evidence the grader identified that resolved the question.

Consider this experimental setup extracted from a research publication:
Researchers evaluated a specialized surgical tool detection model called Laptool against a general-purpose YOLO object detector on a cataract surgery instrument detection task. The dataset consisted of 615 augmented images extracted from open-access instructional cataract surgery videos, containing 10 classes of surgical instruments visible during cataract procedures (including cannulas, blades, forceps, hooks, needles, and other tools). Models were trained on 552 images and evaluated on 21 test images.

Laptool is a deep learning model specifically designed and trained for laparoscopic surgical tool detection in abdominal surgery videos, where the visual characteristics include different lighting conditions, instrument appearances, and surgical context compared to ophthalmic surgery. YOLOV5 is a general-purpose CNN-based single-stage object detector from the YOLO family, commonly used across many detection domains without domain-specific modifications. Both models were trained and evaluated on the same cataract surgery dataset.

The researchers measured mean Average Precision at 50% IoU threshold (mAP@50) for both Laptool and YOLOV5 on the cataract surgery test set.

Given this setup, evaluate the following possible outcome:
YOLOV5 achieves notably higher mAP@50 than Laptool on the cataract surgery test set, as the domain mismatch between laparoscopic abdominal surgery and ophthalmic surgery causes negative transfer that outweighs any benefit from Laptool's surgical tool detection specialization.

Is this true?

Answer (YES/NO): YES